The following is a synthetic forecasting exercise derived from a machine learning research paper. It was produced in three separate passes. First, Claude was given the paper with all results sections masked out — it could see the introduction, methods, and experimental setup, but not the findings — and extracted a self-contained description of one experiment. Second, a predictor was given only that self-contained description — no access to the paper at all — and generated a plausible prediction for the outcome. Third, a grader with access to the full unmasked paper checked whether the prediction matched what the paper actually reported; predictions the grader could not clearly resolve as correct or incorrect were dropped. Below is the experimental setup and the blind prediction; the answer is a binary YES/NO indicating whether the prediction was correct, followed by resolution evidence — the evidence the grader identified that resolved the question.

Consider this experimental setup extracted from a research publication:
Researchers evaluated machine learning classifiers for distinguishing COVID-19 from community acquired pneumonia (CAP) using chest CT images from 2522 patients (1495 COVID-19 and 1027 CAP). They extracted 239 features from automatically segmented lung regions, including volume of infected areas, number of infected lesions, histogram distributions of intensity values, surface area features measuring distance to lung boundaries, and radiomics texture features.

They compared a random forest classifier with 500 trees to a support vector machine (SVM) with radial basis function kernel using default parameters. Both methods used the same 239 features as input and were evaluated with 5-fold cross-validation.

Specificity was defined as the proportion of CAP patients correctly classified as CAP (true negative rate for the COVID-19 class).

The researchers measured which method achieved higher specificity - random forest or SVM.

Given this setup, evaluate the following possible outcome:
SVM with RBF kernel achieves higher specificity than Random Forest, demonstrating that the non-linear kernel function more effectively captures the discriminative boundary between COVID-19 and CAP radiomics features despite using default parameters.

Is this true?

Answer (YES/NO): NO